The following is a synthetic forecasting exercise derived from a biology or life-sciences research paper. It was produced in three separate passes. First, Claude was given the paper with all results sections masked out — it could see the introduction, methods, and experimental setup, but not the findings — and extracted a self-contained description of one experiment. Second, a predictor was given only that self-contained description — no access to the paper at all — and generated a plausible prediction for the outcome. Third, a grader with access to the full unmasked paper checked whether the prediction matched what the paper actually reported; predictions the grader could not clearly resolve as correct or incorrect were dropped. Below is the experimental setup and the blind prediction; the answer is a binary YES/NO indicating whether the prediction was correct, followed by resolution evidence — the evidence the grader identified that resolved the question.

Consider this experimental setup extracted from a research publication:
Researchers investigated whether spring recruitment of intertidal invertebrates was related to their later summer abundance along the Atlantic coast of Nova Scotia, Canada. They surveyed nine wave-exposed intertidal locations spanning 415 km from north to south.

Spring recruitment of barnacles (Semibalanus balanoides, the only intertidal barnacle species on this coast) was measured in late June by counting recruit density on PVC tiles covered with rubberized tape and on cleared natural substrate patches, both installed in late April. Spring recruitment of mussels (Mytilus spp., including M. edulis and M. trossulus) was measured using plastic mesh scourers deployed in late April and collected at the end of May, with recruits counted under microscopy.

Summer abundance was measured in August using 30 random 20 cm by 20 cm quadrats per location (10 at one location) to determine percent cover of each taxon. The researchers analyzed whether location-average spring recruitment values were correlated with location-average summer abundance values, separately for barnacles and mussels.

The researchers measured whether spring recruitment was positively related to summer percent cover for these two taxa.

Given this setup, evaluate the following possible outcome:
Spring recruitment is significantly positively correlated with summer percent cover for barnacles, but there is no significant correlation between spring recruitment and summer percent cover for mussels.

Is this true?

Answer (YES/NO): NO